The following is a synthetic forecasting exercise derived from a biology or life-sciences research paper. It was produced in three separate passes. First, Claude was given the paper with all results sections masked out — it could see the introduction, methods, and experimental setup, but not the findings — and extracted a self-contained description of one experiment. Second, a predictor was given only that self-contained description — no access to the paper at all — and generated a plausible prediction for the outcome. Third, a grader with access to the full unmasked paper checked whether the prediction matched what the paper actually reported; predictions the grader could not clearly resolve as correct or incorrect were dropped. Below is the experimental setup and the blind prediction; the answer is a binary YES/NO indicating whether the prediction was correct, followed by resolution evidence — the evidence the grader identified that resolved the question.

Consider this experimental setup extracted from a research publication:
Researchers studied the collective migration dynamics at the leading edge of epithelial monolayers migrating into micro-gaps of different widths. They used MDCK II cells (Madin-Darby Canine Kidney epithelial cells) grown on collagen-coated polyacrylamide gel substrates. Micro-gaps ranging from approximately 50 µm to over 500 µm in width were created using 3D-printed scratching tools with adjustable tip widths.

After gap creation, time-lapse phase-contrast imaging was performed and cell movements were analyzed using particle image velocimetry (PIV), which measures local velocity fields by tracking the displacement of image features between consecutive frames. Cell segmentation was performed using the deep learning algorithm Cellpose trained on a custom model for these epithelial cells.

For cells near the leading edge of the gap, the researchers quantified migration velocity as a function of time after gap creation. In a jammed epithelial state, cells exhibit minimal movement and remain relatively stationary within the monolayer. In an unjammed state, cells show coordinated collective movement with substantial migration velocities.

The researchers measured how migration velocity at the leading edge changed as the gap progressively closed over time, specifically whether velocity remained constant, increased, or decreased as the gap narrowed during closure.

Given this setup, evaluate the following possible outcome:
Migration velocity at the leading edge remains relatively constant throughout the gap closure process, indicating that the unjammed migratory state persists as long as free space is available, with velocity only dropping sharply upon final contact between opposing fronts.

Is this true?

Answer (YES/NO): NO